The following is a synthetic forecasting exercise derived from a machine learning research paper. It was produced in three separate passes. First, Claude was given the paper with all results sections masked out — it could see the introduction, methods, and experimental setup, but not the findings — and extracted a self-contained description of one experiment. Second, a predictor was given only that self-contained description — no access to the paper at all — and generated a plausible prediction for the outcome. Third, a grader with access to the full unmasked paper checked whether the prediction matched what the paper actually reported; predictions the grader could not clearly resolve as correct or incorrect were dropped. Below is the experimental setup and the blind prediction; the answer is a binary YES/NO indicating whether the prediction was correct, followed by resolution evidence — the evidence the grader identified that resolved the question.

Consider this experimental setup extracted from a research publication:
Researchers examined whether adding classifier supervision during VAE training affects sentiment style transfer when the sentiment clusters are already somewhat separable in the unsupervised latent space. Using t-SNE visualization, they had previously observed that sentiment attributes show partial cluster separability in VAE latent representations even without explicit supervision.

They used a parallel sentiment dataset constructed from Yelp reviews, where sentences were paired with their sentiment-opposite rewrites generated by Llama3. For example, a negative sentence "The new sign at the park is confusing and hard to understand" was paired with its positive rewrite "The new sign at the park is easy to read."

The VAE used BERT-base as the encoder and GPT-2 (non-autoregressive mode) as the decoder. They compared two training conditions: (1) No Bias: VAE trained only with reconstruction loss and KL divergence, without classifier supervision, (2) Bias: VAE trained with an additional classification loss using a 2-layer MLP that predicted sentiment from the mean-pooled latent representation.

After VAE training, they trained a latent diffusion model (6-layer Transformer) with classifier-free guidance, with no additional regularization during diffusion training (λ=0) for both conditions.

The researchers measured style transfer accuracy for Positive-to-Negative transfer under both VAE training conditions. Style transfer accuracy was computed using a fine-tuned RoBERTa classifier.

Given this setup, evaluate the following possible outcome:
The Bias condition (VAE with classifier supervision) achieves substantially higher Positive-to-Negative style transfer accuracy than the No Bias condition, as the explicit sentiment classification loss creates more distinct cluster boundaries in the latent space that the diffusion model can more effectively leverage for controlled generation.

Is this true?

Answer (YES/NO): NO